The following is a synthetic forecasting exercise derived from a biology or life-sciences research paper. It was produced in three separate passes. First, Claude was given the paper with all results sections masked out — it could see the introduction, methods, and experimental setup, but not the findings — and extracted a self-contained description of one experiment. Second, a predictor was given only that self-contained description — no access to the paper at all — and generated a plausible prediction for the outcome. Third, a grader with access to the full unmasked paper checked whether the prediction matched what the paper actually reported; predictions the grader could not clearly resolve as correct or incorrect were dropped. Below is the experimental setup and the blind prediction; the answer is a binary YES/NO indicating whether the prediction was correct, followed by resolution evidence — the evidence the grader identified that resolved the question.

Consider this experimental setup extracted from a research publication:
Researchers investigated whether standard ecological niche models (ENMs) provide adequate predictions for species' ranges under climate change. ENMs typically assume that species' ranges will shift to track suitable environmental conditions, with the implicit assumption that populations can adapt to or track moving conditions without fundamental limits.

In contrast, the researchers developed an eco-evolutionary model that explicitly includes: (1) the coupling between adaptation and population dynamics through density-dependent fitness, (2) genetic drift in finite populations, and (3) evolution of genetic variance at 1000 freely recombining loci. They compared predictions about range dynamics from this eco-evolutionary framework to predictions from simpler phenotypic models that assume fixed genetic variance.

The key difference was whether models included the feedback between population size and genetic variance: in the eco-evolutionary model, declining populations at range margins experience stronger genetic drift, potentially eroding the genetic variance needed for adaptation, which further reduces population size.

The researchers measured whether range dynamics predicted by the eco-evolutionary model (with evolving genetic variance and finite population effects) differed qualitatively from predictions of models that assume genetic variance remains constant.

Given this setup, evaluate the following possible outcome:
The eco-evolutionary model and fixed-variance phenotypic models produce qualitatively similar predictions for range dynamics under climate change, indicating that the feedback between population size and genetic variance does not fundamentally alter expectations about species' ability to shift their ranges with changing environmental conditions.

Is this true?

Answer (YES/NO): NO